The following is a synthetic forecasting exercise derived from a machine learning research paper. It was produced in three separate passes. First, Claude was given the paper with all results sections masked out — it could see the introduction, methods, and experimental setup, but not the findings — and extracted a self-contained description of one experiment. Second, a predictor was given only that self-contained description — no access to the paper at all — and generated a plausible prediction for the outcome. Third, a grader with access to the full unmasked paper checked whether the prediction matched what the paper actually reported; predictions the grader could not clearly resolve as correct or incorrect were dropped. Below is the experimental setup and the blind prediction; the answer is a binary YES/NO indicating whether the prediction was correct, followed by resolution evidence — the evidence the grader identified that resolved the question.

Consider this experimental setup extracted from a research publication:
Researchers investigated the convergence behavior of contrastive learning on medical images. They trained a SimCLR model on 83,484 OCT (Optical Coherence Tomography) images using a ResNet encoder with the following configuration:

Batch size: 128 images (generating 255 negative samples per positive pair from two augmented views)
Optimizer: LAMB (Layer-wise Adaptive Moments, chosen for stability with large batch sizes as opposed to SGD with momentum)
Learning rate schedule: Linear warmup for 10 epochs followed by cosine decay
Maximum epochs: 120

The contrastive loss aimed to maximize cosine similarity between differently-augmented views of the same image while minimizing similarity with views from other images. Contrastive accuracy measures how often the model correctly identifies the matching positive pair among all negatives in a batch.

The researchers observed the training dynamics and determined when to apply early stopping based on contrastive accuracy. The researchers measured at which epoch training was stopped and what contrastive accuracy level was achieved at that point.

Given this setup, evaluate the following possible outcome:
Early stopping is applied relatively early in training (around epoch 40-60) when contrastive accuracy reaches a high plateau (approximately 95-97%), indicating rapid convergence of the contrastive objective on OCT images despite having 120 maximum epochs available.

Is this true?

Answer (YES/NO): NO